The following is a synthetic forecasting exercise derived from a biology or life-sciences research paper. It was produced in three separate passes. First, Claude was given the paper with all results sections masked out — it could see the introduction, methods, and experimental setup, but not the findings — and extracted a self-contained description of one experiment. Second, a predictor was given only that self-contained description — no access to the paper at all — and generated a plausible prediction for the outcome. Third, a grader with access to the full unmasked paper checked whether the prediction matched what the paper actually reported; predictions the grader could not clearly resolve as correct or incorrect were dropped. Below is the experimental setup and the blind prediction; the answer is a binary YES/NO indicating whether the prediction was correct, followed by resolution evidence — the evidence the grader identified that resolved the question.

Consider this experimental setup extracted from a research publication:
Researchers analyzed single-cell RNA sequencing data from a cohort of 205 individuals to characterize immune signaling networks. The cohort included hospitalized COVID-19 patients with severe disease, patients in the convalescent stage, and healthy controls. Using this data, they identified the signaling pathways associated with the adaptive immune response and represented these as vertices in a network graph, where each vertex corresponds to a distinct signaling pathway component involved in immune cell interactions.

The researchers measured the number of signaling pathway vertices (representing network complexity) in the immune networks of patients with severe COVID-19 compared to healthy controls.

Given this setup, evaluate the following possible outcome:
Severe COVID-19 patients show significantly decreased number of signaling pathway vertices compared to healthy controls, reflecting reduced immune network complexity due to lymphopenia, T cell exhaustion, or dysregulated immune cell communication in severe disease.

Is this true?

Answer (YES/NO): NO